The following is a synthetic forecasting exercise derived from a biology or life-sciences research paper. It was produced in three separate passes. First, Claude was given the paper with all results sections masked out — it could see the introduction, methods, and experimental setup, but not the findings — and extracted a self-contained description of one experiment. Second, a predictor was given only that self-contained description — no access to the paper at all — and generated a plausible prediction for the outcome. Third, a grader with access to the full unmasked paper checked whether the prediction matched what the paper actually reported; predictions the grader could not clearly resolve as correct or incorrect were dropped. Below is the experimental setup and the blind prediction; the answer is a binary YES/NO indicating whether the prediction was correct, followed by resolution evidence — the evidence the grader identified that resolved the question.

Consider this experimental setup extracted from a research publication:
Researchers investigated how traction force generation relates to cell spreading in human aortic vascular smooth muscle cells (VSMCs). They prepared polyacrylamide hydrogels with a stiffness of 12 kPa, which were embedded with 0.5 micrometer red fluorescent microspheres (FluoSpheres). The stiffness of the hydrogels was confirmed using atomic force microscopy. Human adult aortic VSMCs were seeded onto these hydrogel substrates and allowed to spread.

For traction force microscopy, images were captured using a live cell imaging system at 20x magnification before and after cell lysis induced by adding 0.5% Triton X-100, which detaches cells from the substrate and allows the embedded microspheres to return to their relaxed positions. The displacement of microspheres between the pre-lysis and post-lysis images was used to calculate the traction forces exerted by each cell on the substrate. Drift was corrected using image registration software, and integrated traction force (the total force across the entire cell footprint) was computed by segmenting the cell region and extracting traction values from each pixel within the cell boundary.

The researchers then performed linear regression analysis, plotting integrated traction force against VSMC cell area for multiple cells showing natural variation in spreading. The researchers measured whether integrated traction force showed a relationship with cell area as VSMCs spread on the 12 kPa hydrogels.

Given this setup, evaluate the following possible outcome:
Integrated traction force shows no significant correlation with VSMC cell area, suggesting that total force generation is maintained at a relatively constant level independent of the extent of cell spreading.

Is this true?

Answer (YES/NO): NO